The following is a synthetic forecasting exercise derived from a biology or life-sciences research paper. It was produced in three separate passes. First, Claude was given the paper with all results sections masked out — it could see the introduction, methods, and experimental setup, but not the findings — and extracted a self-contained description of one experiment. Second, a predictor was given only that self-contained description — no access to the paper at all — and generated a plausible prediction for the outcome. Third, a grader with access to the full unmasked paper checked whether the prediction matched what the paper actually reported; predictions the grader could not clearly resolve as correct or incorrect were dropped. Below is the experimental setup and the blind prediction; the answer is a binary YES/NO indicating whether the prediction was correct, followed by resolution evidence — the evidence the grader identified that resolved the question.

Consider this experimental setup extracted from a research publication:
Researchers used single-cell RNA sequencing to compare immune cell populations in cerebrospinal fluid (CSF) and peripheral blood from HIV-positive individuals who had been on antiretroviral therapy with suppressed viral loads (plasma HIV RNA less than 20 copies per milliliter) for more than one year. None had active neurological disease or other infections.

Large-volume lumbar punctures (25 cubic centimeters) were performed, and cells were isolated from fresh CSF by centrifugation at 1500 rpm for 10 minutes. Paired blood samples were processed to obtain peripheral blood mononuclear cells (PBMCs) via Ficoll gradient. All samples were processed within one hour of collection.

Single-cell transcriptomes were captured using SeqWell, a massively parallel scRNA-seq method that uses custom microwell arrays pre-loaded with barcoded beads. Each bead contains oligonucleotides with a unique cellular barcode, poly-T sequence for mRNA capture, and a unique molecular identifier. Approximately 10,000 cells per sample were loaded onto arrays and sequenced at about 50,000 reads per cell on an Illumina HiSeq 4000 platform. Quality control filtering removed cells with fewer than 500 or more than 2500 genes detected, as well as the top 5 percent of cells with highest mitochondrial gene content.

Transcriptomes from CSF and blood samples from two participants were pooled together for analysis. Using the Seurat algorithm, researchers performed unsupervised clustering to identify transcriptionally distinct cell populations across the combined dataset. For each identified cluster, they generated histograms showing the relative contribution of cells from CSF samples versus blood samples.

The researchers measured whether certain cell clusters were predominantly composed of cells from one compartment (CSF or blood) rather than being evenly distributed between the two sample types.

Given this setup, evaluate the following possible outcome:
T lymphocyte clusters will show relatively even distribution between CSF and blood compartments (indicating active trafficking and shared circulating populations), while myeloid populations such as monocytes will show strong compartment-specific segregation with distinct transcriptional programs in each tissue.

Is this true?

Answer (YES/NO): NO